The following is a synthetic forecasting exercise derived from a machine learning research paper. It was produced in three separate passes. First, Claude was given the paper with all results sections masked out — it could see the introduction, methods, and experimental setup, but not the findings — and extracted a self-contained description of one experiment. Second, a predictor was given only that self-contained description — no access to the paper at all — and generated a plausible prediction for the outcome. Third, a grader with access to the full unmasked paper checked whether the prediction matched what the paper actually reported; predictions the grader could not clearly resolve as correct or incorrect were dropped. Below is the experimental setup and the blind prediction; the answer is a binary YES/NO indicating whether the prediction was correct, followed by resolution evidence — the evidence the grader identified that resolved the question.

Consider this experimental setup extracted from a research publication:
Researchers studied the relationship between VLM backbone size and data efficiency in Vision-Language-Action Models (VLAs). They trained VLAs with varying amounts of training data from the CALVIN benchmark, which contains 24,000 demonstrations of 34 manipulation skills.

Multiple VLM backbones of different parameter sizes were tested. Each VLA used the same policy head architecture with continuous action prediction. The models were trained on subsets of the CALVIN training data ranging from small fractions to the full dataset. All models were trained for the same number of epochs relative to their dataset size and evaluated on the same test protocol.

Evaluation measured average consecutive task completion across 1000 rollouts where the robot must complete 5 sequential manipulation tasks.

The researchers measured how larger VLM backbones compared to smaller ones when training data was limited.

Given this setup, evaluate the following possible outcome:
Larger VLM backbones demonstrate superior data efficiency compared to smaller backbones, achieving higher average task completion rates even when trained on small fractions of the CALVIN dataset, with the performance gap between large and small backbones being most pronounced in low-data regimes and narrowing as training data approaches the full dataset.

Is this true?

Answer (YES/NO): YES